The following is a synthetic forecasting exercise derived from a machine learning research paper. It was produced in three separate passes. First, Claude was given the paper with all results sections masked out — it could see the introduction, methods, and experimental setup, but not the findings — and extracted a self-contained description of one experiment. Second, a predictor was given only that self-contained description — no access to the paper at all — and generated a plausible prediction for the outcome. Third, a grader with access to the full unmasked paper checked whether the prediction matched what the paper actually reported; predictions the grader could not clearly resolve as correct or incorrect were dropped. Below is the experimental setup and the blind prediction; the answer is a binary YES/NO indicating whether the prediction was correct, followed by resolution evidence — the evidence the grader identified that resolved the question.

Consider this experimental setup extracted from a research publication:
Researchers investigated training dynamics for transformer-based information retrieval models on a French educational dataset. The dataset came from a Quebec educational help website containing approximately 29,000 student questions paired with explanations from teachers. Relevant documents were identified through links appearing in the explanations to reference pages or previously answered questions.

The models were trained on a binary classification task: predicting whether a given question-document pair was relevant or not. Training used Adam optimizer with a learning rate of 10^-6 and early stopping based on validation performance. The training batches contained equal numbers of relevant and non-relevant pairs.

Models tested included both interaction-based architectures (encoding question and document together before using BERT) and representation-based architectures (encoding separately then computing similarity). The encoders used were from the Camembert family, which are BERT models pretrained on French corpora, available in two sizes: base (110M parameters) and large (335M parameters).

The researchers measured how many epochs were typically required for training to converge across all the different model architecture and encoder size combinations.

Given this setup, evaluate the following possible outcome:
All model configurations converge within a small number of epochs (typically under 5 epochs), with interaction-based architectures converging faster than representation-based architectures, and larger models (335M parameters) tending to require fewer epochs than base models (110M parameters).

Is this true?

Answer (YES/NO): NO